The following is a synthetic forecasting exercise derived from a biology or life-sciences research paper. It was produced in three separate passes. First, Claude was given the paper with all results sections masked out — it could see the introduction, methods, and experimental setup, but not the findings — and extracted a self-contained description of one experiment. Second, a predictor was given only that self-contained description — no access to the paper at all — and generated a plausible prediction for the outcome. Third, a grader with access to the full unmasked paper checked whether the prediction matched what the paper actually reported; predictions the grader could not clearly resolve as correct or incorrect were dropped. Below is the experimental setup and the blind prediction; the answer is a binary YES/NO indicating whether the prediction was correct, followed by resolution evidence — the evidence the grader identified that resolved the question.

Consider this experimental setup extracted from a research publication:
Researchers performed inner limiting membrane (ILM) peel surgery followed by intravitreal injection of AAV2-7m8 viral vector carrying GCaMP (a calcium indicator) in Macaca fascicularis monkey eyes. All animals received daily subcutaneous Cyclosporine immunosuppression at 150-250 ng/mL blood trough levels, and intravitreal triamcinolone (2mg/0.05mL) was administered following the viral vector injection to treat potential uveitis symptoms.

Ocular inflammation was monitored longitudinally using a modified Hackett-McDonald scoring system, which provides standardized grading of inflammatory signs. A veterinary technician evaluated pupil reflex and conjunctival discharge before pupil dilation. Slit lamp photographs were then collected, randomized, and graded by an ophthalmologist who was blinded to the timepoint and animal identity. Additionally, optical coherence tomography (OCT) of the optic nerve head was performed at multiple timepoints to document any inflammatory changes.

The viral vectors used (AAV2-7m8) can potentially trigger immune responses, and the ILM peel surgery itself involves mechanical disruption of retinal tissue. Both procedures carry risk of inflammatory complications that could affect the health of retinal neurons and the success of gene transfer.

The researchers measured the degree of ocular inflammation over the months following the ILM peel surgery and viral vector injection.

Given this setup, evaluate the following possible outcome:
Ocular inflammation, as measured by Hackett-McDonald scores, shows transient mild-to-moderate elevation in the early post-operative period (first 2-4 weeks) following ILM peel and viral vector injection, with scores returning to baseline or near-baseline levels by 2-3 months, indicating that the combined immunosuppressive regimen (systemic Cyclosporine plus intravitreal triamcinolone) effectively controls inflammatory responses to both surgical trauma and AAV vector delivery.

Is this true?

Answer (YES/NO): NO